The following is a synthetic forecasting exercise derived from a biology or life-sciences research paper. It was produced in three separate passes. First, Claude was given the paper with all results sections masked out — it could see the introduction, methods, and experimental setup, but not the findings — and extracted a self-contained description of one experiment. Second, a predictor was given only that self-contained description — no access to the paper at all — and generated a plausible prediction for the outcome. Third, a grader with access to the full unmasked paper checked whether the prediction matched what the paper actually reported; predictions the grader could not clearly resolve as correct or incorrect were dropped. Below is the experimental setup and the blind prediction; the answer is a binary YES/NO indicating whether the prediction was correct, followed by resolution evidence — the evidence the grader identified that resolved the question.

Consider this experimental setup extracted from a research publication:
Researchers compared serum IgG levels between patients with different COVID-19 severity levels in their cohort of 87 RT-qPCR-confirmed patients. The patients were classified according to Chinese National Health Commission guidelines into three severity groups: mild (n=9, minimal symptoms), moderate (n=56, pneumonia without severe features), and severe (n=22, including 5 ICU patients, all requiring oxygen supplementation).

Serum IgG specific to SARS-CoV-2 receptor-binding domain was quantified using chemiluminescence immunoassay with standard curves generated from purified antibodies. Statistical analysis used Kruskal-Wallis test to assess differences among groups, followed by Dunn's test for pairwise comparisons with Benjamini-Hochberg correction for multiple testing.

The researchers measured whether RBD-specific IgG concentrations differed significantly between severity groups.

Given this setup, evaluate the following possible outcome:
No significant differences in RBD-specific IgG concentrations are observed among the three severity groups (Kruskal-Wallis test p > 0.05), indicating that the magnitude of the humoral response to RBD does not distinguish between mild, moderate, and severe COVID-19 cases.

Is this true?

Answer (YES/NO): NO